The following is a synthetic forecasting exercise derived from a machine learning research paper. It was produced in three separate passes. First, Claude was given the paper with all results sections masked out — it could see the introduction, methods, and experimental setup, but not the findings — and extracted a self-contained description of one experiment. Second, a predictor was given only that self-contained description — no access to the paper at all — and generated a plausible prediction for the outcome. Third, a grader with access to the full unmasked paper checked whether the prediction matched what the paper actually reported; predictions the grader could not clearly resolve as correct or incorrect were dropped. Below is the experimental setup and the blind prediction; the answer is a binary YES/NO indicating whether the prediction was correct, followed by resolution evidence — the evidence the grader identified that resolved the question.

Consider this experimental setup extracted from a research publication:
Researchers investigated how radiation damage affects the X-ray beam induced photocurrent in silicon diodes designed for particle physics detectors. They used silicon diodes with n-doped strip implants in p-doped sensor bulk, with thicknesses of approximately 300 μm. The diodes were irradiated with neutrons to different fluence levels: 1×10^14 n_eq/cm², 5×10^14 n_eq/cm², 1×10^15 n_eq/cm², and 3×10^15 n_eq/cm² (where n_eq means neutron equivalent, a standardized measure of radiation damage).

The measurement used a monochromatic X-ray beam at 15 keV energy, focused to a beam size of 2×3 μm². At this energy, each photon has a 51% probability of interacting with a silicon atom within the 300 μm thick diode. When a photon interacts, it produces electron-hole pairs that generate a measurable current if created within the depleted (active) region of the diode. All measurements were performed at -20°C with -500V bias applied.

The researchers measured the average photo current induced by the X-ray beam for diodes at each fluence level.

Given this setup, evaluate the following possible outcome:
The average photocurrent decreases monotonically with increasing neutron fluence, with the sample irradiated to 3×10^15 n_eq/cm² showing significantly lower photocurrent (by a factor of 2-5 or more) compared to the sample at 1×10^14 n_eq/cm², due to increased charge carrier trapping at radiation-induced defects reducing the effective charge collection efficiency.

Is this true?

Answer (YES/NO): YES